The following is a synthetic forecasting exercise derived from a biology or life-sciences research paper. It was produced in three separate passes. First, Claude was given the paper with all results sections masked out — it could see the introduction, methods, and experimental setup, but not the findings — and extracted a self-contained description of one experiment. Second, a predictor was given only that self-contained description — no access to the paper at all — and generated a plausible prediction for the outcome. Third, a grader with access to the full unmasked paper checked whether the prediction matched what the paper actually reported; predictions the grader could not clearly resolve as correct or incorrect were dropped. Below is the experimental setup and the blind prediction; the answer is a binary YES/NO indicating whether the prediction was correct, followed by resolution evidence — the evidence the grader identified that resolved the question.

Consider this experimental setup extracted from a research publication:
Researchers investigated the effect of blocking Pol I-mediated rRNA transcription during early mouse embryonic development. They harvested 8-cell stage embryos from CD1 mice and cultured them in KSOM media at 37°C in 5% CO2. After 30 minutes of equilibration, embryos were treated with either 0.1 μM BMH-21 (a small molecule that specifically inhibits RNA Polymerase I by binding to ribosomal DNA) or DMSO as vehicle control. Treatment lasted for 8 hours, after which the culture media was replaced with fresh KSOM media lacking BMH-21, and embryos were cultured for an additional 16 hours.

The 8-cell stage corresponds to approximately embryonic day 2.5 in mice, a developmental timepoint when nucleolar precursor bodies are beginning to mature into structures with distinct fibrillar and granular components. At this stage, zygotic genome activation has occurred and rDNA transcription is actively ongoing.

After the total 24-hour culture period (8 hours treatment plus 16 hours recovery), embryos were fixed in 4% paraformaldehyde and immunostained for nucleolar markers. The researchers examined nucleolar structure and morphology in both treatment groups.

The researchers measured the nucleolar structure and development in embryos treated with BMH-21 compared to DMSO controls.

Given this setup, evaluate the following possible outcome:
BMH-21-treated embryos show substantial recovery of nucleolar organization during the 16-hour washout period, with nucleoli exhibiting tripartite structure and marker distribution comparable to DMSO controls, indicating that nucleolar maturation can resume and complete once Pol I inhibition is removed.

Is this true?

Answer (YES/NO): NO